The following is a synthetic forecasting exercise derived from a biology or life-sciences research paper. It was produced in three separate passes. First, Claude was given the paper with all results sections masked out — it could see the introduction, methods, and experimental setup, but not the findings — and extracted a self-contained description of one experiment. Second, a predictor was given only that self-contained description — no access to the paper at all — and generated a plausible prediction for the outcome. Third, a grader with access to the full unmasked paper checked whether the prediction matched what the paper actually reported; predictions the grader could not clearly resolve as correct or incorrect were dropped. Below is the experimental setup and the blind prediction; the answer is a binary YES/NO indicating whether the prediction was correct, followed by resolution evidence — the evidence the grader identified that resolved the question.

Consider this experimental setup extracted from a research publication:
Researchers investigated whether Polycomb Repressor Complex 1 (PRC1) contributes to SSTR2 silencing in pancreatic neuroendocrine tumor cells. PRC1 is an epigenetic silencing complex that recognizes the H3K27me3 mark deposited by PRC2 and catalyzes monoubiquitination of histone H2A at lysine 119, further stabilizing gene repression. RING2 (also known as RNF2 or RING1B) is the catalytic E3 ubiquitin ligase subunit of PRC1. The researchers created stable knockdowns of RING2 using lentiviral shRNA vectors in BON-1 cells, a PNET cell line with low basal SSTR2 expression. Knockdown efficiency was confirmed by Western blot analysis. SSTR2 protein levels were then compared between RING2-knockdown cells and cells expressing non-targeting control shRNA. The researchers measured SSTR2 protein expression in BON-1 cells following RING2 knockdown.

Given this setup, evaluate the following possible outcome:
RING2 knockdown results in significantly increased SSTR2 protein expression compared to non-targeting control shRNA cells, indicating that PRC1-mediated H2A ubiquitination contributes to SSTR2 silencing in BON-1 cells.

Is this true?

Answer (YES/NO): YES